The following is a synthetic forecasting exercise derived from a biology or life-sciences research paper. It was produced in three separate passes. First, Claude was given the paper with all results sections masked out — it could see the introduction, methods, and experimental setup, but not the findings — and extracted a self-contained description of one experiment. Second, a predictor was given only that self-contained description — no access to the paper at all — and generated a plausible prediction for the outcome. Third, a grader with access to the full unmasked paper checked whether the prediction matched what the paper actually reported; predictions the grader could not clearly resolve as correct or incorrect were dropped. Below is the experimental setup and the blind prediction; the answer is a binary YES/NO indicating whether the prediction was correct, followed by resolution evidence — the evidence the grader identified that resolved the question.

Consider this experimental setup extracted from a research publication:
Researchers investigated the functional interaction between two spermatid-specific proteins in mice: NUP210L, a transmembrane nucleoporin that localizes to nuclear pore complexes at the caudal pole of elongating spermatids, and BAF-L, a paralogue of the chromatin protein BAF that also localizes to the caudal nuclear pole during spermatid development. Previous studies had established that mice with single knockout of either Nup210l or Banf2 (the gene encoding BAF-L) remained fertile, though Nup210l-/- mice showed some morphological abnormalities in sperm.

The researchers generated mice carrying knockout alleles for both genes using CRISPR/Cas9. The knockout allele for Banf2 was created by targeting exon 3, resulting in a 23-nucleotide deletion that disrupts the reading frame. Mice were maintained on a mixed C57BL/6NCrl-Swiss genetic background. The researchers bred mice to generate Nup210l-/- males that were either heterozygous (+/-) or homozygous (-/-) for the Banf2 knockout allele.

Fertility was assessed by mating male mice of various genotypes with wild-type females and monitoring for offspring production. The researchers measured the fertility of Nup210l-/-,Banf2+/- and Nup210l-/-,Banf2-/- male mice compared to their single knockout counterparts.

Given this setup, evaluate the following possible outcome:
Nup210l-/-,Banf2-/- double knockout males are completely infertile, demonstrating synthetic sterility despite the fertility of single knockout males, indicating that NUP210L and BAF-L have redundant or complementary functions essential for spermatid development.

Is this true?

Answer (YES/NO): YES